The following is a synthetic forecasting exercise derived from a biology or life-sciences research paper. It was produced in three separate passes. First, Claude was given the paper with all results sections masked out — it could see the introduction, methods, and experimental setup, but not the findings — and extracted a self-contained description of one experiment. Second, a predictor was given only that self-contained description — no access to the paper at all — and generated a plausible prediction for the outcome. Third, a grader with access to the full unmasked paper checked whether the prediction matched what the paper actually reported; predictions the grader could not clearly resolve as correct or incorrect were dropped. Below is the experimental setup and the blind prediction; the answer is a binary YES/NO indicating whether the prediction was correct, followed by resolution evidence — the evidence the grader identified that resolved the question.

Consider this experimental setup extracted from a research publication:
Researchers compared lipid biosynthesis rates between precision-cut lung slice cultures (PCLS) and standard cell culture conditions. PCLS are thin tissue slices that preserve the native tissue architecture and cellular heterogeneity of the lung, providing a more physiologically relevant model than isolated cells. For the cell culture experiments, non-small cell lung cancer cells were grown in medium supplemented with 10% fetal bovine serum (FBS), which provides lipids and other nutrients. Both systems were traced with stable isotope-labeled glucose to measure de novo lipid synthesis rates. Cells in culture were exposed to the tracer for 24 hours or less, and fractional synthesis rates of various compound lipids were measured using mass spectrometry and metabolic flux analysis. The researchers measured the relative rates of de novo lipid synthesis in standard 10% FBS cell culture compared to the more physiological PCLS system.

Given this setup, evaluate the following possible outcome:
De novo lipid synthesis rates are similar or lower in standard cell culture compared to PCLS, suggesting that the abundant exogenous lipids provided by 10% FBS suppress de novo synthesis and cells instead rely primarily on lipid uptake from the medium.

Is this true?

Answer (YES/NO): NO